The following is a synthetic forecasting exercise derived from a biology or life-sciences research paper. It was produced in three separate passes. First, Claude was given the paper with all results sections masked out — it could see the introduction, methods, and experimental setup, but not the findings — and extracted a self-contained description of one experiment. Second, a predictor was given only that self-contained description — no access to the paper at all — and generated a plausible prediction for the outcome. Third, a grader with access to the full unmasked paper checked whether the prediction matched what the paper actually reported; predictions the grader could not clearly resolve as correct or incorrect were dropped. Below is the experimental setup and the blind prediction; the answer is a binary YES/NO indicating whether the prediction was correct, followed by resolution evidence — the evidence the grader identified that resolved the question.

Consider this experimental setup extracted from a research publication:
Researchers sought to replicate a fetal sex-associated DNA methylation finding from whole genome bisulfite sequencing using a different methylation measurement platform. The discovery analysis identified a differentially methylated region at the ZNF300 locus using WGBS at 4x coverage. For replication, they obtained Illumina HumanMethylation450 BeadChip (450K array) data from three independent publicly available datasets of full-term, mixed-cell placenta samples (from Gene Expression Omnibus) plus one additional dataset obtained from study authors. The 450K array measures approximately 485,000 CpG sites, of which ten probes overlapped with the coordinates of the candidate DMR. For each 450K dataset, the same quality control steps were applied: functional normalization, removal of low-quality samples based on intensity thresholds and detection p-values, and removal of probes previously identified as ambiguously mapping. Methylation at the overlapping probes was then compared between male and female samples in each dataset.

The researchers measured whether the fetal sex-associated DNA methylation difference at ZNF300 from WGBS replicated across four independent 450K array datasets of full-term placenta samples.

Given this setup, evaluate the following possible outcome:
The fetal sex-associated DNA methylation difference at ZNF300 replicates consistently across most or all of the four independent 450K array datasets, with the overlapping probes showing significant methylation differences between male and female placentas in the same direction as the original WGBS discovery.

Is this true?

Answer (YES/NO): YES